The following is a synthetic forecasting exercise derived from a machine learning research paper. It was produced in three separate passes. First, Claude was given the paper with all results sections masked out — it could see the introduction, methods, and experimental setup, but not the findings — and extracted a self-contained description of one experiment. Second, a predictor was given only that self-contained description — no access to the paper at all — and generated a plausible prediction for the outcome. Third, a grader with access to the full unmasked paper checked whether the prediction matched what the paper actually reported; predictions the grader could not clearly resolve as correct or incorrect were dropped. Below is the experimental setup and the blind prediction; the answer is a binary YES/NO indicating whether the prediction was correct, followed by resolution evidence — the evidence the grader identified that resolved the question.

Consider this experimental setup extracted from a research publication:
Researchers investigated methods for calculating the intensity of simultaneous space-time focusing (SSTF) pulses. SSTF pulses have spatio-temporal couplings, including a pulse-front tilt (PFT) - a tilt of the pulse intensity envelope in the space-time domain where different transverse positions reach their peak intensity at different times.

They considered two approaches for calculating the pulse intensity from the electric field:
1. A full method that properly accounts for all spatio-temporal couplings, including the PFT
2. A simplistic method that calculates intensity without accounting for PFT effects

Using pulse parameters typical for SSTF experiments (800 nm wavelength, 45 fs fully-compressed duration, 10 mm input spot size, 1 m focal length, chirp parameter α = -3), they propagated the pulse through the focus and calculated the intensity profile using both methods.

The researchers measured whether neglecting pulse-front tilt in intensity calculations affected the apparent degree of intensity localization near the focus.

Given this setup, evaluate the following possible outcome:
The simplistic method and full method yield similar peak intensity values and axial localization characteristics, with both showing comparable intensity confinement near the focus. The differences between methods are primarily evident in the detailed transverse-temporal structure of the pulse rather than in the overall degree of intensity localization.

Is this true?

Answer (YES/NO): NO